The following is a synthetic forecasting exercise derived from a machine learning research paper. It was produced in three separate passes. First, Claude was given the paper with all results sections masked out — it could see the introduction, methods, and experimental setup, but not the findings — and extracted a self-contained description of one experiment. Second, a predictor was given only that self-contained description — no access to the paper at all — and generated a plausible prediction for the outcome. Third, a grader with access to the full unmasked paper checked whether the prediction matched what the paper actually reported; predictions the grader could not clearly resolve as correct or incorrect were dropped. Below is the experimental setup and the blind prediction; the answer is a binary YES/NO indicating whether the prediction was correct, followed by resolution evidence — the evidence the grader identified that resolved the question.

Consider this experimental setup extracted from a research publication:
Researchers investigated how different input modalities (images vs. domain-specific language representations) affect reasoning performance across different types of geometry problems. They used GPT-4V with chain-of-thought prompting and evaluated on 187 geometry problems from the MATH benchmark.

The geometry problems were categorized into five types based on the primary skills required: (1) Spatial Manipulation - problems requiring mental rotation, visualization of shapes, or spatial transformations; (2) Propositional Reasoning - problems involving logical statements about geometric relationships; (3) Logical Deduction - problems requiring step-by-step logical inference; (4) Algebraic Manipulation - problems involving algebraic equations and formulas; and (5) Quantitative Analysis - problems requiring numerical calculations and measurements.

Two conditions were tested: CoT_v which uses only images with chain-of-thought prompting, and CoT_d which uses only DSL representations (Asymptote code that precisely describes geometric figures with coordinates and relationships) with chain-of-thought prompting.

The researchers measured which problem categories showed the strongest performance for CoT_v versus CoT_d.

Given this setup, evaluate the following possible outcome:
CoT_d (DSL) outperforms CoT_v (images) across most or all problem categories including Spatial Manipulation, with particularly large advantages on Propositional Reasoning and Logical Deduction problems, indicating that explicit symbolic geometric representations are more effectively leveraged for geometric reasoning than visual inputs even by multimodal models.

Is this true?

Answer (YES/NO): NO